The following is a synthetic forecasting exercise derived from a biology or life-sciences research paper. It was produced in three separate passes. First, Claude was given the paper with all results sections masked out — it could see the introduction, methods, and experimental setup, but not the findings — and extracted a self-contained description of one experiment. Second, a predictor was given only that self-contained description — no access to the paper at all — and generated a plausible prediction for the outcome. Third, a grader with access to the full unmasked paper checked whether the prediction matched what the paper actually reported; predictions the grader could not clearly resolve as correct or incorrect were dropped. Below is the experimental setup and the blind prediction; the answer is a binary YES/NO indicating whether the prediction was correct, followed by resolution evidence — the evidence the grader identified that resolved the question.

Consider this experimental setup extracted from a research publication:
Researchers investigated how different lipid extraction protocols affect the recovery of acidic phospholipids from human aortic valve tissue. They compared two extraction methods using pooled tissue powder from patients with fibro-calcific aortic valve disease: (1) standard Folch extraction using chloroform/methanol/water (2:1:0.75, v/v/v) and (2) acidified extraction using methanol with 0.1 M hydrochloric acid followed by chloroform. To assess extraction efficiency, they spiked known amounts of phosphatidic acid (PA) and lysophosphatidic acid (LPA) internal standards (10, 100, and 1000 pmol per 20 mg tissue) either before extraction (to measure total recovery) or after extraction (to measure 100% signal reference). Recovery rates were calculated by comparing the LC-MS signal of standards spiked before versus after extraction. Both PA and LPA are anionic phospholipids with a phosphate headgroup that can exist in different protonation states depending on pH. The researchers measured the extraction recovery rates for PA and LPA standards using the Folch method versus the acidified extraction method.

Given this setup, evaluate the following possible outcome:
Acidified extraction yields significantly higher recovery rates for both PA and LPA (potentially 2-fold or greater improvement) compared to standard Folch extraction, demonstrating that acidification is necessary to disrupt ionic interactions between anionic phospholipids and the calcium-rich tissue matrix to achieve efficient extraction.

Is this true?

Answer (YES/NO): YES